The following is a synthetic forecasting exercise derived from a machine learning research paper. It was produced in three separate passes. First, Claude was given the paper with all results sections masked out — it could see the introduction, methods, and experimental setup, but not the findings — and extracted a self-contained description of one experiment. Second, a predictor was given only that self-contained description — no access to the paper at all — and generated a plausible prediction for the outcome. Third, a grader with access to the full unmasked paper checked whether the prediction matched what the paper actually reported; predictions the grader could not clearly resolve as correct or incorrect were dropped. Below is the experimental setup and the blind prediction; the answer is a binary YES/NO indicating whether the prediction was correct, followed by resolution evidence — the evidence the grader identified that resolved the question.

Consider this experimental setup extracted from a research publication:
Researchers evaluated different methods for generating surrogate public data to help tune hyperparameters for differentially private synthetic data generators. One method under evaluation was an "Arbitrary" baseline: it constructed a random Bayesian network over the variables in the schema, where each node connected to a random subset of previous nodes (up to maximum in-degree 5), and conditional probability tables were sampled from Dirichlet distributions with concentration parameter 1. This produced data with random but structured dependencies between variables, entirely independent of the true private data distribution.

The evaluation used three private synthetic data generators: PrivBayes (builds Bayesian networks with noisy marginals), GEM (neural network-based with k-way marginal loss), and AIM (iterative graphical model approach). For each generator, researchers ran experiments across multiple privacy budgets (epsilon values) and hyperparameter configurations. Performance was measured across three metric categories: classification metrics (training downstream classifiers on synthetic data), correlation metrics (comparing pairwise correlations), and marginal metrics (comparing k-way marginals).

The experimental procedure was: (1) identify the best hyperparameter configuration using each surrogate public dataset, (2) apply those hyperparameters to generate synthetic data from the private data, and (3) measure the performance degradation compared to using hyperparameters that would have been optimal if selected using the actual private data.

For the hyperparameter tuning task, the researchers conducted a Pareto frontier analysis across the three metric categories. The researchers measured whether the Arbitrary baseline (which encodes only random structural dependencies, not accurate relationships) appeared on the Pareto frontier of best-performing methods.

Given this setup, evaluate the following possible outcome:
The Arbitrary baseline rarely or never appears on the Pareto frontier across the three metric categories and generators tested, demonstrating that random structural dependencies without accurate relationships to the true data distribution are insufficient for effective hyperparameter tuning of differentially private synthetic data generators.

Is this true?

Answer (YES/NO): NO